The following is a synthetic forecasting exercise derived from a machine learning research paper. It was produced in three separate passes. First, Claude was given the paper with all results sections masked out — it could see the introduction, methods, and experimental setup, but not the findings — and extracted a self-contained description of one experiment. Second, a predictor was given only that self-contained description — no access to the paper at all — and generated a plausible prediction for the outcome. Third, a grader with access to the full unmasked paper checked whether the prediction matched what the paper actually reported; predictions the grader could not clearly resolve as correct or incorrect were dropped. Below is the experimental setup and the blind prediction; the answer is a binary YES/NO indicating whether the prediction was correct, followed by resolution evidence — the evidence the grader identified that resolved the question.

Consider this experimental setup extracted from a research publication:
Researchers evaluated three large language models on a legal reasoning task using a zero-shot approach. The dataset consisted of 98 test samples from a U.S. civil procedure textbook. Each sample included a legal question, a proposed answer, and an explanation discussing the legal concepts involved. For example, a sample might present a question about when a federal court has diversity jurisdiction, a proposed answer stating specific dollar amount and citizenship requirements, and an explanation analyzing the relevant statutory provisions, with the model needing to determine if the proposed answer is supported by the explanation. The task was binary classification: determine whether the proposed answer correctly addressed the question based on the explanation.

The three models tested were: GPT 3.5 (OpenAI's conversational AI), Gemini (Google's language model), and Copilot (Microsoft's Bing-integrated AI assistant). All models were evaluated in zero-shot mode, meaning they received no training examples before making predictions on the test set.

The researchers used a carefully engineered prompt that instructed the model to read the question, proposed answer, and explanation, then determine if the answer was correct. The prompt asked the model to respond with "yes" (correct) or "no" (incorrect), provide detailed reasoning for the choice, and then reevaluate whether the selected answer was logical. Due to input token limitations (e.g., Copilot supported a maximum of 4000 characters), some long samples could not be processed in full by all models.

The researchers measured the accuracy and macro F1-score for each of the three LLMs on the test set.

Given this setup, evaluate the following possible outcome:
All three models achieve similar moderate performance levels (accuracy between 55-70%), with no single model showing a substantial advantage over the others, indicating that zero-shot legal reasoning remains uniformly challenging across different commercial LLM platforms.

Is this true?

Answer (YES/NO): NO